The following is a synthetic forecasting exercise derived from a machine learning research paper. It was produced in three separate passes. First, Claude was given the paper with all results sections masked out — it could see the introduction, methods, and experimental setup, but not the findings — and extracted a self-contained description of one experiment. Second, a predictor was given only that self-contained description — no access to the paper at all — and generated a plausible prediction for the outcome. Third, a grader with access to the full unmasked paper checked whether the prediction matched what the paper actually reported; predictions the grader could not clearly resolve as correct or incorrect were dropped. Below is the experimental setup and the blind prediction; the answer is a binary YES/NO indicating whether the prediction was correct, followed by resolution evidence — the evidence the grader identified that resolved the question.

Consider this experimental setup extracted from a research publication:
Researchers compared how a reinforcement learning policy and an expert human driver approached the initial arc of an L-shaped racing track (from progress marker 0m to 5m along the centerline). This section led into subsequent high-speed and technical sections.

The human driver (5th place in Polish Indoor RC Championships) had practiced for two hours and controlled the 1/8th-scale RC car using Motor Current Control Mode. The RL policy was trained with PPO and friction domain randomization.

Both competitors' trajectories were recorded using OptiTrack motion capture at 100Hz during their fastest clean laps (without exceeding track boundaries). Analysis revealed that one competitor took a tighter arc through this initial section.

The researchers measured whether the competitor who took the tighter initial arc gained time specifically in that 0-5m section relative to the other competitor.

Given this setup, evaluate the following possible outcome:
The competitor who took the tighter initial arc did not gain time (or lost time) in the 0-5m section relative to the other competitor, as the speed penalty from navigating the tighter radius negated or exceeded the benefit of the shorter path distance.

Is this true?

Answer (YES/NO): YES